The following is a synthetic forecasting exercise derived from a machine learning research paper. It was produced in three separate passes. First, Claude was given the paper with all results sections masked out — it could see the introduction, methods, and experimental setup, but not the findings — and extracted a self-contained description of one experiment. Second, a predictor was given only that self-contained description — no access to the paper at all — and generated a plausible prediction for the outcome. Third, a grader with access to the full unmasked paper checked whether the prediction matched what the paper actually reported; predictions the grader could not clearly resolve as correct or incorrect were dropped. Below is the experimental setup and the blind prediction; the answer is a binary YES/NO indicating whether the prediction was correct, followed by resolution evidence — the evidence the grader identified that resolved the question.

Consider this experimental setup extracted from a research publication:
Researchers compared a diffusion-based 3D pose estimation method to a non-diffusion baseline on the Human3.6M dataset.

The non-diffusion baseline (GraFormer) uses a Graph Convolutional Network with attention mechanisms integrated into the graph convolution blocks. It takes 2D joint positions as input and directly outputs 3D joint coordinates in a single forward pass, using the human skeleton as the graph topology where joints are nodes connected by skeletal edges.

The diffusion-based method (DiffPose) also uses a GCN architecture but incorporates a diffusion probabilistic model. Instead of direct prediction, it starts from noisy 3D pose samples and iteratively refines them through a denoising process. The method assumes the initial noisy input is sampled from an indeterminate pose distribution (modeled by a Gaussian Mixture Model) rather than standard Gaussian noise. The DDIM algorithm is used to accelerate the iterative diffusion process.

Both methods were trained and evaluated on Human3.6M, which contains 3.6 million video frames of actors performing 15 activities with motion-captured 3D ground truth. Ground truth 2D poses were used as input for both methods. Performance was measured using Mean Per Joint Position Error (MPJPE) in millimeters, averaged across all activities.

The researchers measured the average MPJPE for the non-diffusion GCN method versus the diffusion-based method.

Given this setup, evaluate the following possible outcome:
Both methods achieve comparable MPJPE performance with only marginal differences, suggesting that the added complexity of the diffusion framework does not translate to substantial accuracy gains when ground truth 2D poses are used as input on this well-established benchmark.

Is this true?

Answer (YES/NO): NO